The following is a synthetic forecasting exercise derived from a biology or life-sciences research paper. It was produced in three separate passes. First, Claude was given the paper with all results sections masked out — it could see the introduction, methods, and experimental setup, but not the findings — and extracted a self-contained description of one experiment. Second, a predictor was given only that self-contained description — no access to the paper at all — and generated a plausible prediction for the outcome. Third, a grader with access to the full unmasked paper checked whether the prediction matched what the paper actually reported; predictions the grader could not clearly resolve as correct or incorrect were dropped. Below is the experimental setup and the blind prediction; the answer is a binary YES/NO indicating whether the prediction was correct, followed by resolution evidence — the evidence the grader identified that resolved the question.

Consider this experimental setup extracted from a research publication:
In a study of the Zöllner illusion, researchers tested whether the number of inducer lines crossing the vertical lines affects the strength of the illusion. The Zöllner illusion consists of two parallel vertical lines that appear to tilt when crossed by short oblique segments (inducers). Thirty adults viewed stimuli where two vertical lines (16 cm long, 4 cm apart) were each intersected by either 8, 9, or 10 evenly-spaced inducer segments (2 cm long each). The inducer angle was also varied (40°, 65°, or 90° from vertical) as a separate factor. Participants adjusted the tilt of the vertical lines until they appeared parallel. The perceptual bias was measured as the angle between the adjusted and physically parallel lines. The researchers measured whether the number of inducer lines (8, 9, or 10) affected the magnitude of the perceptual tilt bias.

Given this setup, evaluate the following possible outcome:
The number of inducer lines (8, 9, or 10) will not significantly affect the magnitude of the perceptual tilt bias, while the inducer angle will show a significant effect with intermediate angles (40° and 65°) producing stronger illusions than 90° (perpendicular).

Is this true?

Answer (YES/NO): NO